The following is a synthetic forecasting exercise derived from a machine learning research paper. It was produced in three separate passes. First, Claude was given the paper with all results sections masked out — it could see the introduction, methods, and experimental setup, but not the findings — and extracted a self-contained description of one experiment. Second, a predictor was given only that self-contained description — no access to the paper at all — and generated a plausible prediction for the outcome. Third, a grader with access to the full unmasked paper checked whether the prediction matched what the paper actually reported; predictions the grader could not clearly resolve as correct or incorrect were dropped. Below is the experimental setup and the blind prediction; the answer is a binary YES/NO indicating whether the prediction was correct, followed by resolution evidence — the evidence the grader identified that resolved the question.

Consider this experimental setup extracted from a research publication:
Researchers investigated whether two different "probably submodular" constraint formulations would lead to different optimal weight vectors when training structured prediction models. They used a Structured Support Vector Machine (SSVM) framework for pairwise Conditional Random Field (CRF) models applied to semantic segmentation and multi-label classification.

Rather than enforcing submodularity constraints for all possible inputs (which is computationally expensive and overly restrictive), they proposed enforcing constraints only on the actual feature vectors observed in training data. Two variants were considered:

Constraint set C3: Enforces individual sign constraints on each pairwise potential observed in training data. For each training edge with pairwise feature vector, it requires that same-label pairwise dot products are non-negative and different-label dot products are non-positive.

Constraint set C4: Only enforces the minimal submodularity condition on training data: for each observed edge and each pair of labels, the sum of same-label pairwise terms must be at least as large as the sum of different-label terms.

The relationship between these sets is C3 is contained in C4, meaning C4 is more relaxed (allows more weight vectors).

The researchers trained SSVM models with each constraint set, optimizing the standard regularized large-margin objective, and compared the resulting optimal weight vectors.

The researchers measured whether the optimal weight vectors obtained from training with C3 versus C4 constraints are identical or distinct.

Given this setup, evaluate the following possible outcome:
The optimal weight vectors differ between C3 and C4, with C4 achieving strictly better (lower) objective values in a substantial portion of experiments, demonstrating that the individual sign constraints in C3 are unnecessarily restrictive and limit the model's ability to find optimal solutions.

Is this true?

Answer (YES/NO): YES